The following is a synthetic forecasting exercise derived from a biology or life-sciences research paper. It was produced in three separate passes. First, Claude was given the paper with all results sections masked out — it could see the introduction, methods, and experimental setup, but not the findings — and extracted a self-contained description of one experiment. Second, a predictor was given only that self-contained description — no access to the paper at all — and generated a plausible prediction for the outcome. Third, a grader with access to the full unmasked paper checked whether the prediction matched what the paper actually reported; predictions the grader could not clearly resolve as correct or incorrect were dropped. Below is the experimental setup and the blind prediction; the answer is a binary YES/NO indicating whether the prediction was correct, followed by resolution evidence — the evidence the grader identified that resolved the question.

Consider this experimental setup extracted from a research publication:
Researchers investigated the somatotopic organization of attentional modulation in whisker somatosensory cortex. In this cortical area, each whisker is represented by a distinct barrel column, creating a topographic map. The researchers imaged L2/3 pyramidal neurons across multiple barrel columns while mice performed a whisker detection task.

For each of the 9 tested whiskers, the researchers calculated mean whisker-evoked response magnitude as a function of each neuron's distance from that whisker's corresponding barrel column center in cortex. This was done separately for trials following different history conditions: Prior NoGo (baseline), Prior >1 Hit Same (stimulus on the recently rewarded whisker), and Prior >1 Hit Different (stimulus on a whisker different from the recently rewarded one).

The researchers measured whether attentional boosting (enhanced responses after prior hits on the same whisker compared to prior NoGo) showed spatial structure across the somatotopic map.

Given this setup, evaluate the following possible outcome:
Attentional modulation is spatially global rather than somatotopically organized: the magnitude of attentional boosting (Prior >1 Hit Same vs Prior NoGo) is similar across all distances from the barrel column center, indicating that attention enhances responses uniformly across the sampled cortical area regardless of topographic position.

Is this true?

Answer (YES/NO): NO